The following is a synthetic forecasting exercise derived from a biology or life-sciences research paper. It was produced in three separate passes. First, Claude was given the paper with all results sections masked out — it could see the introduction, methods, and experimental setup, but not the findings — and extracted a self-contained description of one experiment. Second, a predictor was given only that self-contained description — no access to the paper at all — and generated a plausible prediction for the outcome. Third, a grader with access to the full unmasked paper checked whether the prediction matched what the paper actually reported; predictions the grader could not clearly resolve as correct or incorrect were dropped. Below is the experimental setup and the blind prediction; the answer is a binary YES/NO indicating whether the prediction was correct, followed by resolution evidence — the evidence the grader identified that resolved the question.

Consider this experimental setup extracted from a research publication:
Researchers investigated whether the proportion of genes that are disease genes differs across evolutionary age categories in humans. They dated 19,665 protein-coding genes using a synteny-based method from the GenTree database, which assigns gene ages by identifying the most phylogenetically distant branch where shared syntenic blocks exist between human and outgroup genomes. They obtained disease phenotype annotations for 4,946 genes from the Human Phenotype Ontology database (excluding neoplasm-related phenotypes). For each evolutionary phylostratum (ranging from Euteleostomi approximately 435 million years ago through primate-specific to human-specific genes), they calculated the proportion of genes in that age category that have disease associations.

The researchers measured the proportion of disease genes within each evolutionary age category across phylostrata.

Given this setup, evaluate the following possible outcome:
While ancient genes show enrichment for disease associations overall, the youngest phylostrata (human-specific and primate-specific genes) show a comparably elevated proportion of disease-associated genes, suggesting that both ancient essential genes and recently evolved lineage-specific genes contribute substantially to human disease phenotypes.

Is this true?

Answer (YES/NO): NO